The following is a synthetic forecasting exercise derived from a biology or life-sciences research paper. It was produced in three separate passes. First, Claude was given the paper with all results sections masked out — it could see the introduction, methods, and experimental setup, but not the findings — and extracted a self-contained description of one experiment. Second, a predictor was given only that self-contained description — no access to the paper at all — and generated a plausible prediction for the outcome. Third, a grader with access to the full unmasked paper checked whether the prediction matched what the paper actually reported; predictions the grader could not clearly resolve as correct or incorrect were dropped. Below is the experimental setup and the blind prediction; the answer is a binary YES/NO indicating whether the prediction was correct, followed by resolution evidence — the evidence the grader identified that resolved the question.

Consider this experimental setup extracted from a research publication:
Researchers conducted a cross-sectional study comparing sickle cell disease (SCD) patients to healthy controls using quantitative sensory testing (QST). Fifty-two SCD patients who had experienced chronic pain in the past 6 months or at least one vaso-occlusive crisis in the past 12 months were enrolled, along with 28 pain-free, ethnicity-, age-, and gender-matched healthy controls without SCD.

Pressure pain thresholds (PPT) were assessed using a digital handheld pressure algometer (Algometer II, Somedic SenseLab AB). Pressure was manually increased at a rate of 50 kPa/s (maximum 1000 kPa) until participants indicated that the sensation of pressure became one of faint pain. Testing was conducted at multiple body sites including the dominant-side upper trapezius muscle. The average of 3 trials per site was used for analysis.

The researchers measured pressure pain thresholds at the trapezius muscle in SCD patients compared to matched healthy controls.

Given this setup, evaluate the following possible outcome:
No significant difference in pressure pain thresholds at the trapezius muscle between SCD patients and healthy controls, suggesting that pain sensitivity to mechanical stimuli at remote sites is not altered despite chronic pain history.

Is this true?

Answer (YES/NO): NO